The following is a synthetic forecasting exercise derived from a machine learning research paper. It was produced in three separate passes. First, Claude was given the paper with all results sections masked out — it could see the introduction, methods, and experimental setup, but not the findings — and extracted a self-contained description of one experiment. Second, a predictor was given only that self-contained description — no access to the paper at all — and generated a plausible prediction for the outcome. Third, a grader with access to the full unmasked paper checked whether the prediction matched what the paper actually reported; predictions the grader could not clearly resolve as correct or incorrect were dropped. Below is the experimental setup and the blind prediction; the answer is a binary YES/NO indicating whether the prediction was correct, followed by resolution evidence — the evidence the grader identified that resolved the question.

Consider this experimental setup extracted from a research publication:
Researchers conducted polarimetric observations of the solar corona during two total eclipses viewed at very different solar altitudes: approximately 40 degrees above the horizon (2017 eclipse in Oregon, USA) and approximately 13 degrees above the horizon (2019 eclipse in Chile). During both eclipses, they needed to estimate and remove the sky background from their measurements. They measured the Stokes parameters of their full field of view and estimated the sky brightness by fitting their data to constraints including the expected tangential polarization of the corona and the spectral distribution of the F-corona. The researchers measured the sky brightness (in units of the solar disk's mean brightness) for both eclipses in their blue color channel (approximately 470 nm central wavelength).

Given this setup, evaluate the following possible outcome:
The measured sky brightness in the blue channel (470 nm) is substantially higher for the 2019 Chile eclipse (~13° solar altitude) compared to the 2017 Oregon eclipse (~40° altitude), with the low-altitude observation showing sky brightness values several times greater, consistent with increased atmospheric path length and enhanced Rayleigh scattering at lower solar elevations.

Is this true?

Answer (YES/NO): NO